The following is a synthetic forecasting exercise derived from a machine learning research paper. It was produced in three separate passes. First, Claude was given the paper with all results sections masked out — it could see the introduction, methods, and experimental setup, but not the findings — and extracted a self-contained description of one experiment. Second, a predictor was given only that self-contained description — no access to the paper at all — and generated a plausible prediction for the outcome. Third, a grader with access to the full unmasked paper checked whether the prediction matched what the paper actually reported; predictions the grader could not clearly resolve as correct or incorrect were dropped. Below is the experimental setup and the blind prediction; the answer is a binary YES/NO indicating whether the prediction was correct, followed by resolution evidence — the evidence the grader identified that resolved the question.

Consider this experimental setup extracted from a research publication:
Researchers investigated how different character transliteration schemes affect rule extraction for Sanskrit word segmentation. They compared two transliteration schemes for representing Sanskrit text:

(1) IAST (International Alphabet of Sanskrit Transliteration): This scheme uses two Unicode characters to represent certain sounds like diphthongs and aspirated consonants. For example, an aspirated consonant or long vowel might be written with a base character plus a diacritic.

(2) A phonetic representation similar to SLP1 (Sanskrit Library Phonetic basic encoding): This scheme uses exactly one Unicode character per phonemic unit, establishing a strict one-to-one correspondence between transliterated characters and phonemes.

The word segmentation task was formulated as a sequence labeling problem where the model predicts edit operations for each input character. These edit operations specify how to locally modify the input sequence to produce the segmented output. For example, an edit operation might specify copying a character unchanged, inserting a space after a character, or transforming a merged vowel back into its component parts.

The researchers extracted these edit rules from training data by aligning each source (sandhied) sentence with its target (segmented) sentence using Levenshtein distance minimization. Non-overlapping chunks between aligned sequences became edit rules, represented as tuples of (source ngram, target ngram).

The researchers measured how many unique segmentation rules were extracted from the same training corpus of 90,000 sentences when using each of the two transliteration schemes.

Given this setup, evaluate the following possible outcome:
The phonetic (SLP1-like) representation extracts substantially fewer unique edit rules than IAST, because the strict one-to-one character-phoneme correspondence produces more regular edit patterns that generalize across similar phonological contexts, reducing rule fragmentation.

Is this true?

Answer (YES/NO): NO